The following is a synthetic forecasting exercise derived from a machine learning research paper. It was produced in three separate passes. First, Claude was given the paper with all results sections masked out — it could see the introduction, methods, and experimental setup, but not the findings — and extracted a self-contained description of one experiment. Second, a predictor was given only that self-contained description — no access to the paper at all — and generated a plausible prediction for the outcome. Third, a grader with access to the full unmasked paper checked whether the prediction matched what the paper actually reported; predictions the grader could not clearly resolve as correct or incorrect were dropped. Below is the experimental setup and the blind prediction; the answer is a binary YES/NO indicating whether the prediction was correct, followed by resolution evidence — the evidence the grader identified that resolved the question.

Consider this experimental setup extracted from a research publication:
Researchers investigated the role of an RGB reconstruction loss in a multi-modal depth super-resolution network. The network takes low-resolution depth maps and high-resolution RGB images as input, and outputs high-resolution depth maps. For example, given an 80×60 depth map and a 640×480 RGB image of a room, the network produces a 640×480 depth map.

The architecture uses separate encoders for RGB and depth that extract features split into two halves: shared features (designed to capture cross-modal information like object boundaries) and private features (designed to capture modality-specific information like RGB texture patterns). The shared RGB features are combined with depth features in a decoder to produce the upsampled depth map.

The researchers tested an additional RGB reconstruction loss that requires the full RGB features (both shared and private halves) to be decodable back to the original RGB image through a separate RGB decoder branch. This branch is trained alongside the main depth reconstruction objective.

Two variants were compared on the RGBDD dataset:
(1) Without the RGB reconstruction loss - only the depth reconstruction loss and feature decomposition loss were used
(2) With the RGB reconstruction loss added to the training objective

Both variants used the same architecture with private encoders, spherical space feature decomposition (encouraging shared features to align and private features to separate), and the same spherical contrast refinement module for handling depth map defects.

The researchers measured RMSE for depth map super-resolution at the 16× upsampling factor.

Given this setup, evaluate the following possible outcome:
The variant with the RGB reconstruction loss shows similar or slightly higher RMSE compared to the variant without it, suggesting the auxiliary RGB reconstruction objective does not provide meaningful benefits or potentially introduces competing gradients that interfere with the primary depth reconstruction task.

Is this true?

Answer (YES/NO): NO